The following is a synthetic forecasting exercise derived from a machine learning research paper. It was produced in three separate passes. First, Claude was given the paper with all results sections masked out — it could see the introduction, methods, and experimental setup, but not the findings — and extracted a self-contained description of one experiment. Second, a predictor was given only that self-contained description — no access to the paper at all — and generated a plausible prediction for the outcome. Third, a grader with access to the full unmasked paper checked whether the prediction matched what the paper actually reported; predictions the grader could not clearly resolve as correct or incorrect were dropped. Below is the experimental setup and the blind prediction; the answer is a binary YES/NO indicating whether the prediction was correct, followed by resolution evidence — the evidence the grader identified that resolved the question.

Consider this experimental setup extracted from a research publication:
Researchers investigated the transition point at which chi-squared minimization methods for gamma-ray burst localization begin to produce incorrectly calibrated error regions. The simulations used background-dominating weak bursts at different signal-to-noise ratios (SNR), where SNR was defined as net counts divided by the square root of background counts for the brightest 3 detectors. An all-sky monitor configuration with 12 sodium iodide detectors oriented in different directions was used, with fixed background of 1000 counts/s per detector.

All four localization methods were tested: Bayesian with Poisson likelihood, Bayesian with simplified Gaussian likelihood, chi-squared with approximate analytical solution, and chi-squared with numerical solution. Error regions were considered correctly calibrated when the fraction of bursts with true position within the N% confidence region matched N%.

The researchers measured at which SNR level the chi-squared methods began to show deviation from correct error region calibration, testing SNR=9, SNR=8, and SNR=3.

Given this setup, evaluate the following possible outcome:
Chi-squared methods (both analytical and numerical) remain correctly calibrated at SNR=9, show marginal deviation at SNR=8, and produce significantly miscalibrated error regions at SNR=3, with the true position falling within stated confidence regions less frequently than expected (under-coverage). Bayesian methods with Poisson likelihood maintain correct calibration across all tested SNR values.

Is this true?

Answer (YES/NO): NO